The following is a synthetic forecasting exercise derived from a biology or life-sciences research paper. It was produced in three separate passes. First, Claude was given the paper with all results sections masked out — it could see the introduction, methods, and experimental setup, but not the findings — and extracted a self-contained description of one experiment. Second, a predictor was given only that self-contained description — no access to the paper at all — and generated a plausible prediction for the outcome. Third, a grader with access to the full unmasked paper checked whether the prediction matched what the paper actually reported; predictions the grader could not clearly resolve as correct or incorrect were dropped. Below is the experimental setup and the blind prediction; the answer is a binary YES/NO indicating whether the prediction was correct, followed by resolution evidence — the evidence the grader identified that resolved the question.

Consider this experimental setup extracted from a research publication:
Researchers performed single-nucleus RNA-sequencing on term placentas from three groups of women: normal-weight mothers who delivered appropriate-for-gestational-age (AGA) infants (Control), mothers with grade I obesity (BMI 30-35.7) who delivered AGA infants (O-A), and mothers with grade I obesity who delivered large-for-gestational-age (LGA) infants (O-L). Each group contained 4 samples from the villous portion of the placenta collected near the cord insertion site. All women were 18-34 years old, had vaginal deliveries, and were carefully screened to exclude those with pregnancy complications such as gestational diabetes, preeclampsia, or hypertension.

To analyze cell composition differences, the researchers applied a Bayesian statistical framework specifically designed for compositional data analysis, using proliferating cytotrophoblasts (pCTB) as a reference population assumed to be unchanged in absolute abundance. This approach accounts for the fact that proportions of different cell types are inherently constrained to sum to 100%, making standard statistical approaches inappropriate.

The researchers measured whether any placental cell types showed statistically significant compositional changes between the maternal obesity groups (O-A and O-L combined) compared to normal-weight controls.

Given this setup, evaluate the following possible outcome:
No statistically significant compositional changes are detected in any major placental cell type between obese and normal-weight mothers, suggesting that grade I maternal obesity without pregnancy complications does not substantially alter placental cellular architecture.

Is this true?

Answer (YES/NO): YES